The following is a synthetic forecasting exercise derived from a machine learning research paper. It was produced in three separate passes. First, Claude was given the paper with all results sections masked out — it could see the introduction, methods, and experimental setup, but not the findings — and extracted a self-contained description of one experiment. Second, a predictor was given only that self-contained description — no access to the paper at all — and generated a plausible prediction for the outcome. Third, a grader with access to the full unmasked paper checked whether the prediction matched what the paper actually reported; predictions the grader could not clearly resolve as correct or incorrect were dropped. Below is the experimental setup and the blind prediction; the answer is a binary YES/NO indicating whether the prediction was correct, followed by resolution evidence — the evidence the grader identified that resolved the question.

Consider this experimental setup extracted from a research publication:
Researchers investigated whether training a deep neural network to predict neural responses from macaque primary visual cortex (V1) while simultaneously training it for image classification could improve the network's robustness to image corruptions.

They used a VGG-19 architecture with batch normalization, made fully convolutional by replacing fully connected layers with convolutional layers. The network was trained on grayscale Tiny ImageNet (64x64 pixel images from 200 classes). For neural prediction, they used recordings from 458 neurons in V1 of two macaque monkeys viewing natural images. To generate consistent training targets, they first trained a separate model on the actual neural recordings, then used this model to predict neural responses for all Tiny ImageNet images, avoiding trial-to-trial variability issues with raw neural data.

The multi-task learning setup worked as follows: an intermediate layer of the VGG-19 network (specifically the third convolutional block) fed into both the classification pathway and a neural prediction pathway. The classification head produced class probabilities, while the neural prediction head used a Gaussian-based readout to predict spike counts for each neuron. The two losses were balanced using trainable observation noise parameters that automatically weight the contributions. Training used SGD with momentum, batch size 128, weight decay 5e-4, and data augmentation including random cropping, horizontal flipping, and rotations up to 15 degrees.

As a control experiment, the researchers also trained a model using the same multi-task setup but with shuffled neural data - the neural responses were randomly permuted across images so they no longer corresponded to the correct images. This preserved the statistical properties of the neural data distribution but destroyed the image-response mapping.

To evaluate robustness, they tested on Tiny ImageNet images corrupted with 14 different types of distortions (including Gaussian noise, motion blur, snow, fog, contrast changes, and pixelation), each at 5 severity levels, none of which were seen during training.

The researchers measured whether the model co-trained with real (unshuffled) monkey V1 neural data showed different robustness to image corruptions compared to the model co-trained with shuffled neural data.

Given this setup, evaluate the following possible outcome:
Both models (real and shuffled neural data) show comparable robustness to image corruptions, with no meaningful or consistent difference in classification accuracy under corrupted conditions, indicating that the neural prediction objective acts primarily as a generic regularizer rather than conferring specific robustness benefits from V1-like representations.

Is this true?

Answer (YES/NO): NO